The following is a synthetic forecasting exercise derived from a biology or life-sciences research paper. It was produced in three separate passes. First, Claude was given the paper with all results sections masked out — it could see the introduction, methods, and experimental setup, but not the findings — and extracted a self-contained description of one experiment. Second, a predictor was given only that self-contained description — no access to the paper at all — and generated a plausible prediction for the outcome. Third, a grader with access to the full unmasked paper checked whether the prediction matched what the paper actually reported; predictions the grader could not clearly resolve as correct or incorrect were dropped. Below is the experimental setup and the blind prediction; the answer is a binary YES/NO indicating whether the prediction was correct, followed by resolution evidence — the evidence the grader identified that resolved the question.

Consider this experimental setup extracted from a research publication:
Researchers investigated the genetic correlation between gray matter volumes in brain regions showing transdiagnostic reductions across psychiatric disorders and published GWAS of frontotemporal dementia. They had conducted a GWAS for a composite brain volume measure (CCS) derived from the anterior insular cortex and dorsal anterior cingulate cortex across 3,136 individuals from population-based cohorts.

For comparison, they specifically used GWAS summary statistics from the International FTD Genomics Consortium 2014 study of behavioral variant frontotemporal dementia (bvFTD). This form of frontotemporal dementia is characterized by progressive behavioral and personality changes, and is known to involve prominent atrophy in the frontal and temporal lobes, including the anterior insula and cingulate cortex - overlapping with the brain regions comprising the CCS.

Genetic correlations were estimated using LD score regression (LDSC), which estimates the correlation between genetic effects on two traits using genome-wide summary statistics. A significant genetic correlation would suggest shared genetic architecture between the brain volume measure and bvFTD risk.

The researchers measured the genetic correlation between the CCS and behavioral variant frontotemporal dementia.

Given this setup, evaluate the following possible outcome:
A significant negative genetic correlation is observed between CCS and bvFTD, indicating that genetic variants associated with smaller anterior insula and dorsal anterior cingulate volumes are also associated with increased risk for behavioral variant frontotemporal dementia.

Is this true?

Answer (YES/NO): NO